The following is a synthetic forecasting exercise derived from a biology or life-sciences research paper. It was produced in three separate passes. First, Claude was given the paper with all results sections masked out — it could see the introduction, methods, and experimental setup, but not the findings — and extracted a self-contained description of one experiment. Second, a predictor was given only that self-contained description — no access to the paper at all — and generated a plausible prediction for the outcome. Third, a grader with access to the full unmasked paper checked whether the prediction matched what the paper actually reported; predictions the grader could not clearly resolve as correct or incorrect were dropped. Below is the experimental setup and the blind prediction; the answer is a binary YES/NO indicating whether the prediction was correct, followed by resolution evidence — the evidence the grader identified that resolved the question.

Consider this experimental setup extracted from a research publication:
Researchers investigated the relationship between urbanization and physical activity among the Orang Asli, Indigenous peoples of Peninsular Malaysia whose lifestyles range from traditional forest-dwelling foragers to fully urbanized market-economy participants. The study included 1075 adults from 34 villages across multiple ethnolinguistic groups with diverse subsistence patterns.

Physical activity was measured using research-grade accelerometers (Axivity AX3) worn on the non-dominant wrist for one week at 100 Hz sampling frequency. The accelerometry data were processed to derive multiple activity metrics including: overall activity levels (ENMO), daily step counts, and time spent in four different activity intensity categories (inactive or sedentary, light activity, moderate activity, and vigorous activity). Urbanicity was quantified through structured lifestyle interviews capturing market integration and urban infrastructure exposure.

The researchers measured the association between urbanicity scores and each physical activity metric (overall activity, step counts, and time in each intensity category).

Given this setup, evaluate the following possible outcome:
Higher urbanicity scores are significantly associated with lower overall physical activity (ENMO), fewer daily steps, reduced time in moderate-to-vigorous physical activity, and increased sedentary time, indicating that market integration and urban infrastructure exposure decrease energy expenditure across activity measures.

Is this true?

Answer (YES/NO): YES